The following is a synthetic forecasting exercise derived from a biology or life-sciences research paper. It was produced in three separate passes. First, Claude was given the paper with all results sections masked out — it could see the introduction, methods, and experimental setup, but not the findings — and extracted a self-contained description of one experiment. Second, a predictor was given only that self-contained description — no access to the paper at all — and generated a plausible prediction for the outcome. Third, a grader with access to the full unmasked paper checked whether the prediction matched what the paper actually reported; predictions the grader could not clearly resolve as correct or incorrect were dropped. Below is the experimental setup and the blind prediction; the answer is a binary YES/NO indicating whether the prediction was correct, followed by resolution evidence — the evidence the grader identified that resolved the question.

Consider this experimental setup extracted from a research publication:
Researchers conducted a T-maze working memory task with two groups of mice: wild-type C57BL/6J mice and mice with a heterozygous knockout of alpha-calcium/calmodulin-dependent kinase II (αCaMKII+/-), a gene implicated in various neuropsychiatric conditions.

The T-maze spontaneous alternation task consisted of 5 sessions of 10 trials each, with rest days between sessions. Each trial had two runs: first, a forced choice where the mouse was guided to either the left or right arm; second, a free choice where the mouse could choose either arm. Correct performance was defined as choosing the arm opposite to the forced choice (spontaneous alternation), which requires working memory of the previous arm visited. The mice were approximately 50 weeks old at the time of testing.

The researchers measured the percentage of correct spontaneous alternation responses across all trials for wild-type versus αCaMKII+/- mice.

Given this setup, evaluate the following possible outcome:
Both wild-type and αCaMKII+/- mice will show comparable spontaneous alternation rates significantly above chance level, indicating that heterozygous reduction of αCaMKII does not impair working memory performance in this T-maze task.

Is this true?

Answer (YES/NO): NO